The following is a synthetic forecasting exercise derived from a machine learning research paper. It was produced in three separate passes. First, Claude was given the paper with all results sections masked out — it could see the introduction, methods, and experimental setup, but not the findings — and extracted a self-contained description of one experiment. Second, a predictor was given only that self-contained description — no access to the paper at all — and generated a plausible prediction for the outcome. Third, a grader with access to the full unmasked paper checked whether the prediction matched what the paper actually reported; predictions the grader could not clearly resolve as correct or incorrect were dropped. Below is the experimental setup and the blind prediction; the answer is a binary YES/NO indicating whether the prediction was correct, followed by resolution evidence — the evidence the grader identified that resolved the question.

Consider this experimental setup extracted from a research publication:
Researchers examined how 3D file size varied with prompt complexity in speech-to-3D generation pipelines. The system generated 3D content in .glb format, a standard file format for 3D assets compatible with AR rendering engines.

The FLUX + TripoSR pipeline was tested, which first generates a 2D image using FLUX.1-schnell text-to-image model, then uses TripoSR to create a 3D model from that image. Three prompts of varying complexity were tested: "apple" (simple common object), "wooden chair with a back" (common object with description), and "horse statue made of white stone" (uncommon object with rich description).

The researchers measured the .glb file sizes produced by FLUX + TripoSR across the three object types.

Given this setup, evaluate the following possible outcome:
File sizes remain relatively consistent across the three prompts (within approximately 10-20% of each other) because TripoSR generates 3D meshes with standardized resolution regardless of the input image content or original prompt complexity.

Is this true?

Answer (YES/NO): NO